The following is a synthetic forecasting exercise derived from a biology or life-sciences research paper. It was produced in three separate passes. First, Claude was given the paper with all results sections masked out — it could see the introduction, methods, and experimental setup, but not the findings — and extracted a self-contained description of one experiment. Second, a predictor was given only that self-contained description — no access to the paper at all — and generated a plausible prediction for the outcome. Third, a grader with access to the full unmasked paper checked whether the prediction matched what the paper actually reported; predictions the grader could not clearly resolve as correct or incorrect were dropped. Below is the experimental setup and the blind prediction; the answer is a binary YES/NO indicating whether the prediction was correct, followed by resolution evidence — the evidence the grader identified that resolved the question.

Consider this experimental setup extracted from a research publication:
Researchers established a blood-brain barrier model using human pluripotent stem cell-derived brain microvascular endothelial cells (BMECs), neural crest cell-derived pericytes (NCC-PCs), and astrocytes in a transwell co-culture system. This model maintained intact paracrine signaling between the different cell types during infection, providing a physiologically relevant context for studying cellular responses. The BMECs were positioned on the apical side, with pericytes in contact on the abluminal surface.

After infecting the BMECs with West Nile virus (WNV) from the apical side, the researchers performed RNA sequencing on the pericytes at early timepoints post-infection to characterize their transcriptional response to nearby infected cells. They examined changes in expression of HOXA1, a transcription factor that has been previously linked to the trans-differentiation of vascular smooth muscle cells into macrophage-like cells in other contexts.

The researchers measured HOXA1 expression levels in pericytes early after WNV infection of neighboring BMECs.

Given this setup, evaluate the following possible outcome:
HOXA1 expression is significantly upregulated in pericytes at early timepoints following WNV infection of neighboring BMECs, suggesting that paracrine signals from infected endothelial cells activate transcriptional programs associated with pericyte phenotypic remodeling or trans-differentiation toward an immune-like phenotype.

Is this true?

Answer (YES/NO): YES